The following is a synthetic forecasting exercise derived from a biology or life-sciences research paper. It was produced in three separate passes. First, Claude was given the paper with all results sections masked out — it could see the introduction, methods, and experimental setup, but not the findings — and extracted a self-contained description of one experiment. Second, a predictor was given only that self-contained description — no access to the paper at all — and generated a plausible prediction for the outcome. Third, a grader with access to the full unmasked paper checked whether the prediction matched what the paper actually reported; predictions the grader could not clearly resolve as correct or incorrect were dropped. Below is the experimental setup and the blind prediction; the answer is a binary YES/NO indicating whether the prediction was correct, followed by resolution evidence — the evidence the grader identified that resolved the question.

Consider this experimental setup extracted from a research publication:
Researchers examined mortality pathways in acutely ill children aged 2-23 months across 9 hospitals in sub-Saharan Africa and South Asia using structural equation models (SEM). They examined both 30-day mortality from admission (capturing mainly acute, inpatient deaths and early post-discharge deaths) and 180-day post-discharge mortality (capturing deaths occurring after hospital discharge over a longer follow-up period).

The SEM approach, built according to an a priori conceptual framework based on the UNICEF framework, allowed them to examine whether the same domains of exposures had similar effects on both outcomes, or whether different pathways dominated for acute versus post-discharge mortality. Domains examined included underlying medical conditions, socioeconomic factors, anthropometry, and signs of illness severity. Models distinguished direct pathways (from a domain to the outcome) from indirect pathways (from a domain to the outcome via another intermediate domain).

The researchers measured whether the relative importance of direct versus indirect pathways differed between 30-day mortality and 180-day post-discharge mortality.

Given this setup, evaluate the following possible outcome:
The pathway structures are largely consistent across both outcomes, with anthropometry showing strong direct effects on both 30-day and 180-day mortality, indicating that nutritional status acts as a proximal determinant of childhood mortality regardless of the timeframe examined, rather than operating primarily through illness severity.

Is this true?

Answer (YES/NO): NO